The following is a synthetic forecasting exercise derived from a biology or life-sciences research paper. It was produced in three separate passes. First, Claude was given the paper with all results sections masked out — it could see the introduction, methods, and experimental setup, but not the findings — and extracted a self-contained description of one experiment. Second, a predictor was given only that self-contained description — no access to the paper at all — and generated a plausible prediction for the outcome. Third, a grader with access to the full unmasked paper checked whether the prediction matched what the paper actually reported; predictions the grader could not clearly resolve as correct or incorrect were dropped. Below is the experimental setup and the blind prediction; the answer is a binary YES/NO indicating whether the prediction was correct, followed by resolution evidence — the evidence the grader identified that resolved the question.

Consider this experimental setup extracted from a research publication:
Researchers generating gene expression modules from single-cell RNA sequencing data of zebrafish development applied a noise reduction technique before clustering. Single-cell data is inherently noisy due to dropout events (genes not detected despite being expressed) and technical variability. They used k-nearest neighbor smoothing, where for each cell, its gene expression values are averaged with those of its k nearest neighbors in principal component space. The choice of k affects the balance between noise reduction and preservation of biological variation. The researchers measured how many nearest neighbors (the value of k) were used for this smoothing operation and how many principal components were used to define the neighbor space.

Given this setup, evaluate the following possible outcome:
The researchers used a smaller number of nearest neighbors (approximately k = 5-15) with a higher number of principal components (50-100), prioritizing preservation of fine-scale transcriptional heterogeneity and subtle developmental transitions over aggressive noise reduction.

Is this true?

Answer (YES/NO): NO